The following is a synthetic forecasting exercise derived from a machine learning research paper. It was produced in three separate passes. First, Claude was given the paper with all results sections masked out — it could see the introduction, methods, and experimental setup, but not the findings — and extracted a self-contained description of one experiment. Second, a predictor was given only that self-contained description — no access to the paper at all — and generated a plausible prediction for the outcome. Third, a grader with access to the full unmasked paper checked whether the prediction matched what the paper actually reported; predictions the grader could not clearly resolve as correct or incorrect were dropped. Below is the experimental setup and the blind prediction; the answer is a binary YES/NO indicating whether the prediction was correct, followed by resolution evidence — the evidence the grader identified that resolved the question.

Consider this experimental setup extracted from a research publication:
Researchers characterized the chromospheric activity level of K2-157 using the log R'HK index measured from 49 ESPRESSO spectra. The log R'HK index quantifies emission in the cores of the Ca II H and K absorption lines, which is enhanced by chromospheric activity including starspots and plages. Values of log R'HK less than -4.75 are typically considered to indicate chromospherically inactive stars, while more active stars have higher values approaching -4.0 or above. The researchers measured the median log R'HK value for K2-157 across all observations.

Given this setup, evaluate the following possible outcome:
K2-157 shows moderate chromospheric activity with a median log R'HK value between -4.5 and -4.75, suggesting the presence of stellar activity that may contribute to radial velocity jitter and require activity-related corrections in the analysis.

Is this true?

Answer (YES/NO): NO